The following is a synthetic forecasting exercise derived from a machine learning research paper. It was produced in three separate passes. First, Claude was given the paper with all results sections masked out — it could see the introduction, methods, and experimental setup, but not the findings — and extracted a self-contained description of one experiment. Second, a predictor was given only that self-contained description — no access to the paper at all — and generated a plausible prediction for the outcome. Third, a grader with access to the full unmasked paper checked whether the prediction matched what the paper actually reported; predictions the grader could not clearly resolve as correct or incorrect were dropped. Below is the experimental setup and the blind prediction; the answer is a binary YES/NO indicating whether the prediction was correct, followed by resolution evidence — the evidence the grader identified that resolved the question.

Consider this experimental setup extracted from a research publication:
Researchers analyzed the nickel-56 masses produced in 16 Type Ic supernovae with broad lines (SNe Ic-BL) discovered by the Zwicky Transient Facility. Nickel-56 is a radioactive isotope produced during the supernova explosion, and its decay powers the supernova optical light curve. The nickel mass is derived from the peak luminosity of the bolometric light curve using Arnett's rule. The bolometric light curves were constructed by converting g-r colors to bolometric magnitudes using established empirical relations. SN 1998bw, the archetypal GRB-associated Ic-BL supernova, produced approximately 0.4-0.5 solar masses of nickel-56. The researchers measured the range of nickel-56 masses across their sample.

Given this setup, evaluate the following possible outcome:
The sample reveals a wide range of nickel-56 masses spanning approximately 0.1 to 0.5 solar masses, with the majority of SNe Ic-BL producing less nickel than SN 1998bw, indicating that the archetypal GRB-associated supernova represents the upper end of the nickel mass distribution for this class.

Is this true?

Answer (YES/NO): NO